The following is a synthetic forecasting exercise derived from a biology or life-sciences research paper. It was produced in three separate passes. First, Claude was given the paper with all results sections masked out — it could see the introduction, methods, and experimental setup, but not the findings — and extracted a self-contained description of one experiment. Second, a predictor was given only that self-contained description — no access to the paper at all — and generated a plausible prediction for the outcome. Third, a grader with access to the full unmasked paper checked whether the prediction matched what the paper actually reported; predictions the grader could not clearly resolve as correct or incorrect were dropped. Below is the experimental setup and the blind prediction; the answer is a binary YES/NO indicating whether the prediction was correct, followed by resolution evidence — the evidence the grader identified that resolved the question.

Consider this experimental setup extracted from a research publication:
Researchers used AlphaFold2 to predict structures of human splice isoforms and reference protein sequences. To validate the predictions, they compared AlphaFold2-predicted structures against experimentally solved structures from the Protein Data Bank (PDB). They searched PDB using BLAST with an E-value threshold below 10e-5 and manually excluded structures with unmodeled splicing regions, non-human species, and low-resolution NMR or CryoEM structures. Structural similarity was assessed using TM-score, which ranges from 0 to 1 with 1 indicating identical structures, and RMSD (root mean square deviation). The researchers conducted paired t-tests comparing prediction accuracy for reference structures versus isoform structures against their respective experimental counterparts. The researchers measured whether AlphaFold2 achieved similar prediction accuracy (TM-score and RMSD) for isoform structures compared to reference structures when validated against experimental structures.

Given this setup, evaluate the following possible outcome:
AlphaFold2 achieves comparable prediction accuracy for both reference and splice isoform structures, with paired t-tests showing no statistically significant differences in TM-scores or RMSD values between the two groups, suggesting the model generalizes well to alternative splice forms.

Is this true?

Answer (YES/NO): YES